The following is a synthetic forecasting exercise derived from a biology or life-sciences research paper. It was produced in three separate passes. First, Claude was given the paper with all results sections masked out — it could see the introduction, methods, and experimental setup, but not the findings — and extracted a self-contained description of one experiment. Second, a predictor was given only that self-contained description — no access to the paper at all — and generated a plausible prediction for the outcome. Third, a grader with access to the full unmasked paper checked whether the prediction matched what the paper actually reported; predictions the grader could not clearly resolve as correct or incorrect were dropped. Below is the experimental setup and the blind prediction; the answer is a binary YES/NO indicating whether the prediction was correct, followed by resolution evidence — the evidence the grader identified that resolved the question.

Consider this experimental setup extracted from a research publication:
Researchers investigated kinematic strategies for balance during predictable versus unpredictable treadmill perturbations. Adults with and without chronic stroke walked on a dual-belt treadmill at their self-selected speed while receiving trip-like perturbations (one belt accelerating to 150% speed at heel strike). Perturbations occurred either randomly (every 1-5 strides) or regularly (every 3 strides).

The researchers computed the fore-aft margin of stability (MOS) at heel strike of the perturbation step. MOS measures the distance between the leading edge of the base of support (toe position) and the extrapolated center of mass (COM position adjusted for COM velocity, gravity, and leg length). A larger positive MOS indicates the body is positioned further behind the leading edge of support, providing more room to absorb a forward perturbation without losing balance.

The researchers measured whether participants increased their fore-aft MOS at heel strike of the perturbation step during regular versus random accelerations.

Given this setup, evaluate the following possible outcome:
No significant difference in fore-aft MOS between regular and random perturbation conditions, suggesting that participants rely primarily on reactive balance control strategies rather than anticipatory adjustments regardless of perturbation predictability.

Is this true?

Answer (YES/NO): NO